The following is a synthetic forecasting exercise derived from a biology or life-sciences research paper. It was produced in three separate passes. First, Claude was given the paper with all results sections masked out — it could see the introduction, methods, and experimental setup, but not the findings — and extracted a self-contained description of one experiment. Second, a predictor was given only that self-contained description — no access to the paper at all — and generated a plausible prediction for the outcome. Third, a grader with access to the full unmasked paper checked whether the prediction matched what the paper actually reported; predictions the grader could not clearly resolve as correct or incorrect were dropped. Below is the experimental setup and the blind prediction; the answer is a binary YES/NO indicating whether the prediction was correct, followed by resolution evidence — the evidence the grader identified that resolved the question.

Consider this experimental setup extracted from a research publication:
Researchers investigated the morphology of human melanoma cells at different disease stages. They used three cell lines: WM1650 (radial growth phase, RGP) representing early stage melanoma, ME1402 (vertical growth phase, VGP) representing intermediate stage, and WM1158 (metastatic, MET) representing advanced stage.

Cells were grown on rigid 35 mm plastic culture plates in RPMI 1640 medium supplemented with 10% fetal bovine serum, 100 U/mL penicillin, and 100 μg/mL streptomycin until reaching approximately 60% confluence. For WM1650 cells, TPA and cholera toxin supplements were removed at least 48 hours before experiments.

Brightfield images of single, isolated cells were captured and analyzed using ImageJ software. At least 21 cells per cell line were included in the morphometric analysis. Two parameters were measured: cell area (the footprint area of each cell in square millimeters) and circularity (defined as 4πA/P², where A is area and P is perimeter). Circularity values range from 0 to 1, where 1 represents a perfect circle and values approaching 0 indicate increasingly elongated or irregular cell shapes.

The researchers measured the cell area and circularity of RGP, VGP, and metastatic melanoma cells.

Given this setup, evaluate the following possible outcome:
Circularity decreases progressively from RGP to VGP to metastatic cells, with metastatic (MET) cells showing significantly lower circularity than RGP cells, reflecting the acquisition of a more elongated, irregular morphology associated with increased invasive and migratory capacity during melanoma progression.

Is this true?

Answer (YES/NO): YES